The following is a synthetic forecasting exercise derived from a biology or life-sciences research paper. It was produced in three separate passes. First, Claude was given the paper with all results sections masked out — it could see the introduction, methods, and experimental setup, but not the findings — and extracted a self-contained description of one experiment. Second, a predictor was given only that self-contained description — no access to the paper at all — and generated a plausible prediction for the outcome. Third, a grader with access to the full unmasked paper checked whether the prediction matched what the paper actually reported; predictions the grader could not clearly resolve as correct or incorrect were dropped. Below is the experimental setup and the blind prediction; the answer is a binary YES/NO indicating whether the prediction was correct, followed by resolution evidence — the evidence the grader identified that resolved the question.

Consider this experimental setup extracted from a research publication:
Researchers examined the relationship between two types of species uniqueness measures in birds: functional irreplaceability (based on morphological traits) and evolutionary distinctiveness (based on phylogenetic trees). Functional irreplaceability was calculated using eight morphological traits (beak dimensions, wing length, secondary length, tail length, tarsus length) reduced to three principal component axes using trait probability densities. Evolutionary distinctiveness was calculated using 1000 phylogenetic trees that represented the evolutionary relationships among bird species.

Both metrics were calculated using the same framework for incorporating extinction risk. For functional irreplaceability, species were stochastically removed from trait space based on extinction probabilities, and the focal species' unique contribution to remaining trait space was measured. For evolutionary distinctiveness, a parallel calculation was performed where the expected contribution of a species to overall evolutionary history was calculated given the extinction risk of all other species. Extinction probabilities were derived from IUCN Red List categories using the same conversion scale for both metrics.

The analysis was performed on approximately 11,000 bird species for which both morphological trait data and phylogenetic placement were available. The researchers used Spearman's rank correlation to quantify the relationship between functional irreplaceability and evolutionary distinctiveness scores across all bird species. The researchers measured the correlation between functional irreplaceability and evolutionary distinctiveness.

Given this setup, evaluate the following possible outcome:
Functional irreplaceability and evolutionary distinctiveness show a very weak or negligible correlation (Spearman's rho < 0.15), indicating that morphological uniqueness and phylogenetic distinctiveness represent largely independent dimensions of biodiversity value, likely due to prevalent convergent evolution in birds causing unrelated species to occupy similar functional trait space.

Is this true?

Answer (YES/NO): YES